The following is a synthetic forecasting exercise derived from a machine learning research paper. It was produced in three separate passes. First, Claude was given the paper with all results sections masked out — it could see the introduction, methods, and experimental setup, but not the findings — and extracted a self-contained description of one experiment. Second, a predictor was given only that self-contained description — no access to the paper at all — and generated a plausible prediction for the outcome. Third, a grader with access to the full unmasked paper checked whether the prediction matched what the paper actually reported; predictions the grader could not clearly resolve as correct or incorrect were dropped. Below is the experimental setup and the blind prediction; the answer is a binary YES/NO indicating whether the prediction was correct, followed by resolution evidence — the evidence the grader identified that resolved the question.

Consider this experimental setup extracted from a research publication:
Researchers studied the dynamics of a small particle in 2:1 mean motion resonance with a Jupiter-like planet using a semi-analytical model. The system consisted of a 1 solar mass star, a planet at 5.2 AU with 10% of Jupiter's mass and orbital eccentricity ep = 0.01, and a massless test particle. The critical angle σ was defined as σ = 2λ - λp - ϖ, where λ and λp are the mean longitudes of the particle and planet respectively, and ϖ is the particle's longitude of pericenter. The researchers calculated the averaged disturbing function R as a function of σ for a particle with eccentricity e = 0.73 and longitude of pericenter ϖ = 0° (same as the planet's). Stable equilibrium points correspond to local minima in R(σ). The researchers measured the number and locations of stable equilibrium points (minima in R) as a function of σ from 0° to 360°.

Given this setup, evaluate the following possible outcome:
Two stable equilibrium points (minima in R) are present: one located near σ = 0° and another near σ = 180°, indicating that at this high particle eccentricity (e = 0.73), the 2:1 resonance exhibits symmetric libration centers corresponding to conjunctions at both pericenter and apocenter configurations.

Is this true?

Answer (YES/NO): YES